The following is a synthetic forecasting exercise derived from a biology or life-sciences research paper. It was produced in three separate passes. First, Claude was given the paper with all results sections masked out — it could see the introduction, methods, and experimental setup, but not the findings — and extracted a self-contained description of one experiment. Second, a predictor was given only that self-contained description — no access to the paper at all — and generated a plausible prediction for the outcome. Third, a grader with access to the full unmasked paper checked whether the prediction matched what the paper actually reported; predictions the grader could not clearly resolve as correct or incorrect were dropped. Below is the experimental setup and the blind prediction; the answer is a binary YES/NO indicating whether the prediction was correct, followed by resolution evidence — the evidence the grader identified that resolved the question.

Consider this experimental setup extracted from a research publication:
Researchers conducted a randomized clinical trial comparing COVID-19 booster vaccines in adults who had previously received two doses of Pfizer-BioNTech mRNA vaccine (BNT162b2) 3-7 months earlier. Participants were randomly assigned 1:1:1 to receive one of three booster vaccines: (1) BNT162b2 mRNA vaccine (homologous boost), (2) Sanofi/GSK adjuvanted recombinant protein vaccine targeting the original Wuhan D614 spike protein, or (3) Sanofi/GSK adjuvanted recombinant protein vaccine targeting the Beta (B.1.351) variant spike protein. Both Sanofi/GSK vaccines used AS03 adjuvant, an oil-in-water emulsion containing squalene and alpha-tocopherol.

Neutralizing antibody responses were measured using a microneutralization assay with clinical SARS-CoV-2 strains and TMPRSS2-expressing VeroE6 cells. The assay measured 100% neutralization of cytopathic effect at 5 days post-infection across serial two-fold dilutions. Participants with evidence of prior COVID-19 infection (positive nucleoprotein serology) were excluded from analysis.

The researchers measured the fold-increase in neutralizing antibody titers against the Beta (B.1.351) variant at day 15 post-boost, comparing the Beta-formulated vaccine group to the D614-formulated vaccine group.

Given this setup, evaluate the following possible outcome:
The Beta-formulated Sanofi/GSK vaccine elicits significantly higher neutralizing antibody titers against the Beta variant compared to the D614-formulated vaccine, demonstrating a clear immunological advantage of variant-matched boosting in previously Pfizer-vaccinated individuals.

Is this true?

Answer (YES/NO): YES